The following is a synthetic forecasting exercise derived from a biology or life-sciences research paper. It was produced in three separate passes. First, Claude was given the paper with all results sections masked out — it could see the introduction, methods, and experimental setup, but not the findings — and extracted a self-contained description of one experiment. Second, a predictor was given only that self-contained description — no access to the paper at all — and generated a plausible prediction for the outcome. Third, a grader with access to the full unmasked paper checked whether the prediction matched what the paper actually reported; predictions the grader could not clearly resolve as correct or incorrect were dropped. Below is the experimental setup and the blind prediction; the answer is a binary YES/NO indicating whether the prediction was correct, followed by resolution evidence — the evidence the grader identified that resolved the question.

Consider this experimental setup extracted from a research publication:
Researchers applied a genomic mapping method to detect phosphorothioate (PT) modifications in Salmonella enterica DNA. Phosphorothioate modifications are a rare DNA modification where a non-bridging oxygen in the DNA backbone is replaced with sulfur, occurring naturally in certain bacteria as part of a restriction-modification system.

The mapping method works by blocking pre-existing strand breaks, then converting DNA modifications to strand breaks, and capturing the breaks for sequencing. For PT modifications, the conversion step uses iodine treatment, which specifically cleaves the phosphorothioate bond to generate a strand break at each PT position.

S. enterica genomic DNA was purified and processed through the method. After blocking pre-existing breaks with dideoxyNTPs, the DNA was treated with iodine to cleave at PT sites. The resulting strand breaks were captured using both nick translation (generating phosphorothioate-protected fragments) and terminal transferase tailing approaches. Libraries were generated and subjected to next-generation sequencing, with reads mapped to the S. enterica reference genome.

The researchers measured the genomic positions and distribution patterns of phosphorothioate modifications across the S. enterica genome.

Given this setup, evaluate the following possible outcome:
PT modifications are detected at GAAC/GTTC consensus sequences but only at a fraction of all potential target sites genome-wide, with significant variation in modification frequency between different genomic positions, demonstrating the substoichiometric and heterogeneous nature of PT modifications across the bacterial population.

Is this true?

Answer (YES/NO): YES